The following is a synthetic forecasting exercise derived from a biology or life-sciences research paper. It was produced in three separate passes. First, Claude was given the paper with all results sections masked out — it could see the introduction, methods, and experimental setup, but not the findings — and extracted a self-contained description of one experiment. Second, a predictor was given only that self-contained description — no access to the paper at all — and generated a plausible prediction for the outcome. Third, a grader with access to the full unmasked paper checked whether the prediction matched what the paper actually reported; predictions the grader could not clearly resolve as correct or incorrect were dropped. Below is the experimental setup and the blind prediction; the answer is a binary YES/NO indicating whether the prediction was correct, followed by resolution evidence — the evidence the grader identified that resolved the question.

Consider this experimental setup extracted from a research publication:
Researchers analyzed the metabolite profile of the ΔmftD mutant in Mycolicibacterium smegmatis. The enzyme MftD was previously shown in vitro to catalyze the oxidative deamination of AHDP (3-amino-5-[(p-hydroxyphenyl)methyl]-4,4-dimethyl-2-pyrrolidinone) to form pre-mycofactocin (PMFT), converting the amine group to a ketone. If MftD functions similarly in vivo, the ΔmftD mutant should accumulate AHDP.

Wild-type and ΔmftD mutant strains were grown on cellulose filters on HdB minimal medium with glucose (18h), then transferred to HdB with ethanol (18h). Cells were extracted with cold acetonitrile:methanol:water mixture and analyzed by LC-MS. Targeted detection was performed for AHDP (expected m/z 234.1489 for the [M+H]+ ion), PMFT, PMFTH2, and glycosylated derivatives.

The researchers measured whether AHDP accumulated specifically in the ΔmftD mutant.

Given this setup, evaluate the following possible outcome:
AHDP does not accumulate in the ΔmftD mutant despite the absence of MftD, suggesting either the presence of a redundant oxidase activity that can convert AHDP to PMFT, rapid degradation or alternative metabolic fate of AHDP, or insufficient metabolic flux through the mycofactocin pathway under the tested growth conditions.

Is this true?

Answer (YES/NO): NO